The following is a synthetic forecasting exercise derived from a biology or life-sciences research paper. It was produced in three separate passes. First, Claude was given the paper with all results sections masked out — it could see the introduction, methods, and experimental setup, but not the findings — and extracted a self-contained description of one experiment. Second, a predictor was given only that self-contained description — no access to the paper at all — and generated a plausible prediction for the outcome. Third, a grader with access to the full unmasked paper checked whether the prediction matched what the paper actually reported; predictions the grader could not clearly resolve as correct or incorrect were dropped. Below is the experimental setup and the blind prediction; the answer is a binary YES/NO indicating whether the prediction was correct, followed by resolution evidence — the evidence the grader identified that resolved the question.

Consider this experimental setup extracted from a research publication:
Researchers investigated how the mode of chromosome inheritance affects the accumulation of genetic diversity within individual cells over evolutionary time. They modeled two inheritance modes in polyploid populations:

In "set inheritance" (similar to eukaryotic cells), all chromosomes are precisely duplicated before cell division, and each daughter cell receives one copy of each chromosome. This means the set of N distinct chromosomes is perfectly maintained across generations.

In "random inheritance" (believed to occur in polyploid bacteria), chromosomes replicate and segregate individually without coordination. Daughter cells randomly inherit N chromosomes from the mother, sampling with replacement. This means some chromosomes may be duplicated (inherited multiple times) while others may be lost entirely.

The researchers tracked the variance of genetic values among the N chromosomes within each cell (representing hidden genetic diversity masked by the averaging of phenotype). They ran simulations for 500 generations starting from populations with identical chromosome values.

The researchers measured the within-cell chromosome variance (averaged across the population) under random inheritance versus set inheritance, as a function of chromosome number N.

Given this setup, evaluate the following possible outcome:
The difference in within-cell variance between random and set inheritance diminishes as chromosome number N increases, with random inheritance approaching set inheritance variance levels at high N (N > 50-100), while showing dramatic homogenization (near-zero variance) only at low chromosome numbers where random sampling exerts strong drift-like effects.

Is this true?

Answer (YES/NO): NO